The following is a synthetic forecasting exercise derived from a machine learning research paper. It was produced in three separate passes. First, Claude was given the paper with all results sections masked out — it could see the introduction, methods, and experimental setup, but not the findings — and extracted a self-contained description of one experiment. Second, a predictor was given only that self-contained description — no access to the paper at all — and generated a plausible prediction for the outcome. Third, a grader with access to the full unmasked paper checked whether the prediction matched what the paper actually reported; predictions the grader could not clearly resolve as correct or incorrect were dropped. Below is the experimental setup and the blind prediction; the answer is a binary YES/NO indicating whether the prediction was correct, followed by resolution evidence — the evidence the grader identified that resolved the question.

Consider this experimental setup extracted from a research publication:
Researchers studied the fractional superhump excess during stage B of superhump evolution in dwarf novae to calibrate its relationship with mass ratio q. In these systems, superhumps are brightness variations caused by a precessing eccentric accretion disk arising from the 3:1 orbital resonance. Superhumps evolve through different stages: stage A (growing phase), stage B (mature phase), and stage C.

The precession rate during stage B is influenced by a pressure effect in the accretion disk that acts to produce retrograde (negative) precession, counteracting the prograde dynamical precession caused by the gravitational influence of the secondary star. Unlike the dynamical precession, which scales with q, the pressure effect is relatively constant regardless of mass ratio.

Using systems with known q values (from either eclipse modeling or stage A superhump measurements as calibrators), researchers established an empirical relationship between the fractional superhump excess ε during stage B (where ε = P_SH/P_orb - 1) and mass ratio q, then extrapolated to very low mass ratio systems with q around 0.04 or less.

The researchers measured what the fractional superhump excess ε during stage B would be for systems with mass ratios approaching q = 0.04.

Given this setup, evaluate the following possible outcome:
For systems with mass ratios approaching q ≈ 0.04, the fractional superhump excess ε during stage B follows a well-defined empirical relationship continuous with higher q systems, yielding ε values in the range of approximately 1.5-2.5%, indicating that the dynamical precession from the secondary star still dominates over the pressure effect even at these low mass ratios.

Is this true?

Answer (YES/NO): NO